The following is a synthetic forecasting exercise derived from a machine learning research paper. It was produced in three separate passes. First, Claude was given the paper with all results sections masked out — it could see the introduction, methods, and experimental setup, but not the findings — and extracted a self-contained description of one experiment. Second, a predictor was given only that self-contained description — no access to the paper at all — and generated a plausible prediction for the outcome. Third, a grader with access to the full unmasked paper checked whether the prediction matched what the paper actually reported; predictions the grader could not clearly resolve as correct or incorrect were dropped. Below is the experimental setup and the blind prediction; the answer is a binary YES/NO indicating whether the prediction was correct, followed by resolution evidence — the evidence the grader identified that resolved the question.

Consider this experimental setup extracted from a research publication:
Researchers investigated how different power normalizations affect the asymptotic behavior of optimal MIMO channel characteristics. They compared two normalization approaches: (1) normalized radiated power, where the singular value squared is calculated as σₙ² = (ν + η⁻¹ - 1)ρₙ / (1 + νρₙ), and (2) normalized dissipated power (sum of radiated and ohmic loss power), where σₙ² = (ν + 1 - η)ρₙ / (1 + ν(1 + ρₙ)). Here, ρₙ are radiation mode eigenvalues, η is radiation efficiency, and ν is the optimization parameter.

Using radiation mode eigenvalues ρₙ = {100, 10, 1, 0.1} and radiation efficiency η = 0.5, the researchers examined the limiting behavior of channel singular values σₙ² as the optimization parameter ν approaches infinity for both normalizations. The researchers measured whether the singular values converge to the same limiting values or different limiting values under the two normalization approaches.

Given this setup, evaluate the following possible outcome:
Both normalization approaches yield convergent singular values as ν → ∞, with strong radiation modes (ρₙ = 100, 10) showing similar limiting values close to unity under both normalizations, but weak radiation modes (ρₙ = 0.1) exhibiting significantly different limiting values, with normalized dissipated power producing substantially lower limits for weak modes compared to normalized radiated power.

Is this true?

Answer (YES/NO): YES